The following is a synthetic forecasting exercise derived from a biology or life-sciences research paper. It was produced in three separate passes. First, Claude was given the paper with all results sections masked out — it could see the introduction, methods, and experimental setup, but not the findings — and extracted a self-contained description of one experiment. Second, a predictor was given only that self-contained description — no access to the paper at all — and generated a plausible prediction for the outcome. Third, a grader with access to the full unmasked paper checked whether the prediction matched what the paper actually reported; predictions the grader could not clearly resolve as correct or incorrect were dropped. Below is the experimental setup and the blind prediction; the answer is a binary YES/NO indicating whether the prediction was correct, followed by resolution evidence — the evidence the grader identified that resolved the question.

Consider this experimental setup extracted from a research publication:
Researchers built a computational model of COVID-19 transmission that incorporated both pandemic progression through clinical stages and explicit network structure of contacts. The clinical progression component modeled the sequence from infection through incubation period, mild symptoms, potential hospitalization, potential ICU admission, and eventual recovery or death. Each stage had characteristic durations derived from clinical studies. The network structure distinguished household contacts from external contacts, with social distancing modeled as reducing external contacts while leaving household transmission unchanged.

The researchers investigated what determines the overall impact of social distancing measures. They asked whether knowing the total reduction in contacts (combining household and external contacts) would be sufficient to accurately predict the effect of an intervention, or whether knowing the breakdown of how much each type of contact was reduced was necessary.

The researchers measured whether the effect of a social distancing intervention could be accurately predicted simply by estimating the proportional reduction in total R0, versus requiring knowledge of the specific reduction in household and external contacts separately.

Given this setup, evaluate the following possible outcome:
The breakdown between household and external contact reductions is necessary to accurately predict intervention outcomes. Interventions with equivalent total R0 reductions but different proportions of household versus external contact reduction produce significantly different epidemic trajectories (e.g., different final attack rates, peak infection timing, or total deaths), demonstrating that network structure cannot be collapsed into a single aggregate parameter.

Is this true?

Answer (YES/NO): YES